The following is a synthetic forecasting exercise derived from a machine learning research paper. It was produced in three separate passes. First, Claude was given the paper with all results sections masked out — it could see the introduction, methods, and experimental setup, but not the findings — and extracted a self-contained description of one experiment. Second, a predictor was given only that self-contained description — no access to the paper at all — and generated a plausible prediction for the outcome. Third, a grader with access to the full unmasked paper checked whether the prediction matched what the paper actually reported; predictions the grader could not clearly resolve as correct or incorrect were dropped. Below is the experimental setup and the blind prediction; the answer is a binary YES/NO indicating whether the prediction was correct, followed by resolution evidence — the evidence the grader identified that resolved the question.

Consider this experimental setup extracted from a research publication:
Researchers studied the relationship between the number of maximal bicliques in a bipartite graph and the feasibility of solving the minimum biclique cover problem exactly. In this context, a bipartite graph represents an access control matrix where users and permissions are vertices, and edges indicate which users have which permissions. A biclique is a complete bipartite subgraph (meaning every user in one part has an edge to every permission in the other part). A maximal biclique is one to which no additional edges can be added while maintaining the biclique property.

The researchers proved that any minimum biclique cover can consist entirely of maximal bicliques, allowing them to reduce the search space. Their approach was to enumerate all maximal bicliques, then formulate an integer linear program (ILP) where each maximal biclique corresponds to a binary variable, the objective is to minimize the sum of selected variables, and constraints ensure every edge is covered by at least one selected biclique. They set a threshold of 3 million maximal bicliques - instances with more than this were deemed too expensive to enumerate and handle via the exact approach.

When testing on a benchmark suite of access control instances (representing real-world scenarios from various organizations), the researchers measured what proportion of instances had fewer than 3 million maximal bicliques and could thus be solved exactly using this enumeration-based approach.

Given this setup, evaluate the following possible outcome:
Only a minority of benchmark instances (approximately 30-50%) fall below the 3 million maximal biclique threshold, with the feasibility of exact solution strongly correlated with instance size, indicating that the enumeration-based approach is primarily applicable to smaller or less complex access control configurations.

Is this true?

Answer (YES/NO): NO